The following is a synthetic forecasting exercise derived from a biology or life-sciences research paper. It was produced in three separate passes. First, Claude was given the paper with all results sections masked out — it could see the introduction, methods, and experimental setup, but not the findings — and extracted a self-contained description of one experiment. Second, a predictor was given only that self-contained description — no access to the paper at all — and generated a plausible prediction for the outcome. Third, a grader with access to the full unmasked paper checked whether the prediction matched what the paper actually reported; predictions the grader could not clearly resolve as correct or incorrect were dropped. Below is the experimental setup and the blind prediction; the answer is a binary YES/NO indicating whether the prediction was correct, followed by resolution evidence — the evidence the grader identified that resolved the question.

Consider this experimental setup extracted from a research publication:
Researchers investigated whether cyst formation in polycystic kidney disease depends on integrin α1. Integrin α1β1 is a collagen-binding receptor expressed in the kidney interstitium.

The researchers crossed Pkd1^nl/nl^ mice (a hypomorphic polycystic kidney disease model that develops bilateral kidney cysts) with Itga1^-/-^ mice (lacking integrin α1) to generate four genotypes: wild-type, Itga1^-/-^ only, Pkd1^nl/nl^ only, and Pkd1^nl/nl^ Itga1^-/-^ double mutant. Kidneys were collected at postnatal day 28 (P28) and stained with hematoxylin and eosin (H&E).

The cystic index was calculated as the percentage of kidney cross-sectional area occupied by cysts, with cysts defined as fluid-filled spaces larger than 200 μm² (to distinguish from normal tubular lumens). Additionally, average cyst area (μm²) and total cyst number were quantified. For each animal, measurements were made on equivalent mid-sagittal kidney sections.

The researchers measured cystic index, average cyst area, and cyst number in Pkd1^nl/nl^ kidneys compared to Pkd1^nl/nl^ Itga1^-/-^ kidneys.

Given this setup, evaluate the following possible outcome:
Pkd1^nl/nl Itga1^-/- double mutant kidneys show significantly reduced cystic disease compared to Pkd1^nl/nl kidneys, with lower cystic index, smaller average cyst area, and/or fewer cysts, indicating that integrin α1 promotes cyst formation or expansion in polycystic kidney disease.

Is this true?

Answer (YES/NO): YES